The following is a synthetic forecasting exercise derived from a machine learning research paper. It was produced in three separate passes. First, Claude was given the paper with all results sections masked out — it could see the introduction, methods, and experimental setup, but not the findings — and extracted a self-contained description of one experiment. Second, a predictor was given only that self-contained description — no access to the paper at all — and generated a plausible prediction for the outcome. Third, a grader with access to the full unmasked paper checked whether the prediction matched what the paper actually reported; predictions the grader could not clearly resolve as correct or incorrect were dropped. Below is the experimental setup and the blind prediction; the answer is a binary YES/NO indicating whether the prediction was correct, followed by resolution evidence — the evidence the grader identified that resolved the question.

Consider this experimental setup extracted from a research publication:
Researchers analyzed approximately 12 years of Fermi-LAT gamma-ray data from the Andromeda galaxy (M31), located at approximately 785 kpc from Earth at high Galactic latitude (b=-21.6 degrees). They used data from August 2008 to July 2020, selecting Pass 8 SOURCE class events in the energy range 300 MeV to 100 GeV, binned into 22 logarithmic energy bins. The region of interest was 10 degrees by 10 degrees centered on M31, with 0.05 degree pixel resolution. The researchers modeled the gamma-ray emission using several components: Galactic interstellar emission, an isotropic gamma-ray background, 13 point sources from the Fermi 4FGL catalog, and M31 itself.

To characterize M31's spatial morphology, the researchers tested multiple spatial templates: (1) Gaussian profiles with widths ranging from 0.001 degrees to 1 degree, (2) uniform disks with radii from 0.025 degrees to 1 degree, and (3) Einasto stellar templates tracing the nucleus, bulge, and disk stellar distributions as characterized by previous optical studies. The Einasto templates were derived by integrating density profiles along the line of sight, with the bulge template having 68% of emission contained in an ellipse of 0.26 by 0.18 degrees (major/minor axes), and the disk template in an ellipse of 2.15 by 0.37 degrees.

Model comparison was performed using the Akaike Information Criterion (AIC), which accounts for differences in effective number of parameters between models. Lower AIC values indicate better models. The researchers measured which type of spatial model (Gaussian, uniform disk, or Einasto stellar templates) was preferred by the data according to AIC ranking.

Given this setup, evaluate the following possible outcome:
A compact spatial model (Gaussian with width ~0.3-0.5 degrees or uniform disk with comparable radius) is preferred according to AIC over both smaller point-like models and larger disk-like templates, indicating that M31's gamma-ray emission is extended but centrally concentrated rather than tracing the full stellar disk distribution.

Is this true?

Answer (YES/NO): NO